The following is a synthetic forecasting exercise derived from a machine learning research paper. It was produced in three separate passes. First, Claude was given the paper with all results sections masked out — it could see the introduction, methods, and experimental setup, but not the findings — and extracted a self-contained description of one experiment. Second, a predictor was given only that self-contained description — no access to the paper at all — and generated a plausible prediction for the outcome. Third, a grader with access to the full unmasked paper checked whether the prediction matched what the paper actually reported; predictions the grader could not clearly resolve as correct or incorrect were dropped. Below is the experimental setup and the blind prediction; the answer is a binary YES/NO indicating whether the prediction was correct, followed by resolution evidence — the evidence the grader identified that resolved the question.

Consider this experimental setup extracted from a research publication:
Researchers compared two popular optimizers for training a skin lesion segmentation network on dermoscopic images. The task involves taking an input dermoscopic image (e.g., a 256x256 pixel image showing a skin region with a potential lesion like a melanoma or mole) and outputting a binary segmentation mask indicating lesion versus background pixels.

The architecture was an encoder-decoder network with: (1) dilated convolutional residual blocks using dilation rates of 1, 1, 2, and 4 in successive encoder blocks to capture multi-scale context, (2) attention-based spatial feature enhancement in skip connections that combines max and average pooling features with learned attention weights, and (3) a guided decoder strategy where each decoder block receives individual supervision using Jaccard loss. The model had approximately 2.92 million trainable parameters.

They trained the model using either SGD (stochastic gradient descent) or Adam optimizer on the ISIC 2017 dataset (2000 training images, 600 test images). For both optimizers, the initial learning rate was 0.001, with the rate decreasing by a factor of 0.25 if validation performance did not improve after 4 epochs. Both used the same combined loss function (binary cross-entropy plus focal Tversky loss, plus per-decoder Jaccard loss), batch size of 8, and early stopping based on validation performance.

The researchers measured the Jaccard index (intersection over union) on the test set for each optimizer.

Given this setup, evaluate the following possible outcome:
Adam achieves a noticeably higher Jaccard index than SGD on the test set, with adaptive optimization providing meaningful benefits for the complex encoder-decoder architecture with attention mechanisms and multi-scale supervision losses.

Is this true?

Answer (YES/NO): NO